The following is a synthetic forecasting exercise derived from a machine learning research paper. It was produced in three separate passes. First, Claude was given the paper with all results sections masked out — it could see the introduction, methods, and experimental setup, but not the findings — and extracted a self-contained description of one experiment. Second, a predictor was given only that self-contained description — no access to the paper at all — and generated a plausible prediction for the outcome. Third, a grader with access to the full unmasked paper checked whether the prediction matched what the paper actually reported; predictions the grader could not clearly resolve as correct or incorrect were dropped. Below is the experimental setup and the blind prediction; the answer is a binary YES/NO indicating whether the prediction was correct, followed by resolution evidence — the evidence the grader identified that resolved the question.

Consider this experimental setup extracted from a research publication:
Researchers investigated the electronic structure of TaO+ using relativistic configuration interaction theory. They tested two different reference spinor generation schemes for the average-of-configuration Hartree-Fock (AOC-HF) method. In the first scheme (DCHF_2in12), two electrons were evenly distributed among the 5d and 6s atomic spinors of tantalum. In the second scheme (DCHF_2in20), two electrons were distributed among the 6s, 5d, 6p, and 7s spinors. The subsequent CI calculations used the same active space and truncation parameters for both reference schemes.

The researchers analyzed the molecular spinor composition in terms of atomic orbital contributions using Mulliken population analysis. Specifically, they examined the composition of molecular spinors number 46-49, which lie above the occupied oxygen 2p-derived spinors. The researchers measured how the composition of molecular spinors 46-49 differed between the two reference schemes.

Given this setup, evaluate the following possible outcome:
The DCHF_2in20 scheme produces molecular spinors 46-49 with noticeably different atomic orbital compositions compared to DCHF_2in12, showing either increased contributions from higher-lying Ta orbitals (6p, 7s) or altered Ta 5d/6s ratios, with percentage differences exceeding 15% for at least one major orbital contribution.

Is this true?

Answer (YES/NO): YES